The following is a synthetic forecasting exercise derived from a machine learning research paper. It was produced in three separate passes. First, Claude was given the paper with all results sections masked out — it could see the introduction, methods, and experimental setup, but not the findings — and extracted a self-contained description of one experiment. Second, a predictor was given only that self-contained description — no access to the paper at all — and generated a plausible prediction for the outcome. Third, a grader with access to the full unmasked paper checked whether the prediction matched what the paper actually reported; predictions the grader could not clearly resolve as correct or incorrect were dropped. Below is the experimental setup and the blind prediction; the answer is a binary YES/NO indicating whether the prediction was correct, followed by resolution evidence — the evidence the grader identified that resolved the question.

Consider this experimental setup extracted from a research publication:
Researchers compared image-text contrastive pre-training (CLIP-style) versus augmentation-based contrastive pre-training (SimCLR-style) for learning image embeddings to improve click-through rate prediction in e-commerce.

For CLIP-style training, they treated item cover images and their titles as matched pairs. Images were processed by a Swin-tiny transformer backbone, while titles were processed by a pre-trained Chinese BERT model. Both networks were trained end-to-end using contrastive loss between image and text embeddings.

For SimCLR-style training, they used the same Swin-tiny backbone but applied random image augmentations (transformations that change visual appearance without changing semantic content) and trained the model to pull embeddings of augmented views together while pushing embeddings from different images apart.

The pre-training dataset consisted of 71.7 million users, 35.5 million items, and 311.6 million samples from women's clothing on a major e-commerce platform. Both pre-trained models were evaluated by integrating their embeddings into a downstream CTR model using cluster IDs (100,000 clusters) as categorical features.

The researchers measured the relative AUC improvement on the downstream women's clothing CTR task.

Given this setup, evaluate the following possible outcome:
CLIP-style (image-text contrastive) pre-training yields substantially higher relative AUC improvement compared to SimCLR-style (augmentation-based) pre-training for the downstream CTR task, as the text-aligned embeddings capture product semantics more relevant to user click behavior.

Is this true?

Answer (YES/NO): NO